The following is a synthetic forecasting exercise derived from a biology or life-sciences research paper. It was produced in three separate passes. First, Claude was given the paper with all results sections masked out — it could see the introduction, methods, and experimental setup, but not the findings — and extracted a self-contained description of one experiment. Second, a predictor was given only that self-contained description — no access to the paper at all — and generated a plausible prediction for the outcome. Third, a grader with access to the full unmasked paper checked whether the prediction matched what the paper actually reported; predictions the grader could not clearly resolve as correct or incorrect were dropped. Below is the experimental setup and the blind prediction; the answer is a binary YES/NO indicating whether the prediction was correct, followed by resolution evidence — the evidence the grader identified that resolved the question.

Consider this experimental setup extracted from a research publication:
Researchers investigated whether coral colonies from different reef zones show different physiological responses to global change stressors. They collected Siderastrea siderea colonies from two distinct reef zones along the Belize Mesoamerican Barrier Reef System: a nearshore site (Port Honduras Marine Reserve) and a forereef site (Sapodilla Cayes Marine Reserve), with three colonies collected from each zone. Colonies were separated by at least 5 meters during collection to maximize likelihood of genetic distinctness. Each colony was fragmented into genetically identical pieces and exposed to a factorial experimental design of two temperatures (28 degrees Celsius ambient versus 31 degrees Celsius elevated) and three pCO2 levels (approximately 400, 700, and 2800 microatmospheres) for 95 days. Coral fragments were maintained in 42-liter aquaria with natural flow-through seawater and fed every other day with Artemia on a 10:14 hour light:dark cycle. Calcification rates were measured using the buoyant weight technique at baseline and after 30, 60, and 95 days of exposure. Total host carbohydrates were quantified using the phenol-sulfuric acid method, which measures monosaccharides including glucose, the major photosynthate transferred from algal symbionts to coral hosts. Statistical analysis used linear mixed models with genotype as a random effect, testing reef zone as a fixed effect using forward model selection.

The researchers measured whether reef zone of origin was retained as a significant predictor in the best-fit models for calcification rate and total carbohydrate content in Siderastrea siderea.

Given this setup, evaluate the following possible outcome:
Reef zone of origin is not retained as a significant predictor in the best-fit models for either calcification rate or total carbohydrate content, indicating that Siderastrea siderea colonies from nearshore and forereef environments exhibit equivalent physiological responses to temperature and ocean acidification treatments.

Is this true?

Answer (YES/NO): YES